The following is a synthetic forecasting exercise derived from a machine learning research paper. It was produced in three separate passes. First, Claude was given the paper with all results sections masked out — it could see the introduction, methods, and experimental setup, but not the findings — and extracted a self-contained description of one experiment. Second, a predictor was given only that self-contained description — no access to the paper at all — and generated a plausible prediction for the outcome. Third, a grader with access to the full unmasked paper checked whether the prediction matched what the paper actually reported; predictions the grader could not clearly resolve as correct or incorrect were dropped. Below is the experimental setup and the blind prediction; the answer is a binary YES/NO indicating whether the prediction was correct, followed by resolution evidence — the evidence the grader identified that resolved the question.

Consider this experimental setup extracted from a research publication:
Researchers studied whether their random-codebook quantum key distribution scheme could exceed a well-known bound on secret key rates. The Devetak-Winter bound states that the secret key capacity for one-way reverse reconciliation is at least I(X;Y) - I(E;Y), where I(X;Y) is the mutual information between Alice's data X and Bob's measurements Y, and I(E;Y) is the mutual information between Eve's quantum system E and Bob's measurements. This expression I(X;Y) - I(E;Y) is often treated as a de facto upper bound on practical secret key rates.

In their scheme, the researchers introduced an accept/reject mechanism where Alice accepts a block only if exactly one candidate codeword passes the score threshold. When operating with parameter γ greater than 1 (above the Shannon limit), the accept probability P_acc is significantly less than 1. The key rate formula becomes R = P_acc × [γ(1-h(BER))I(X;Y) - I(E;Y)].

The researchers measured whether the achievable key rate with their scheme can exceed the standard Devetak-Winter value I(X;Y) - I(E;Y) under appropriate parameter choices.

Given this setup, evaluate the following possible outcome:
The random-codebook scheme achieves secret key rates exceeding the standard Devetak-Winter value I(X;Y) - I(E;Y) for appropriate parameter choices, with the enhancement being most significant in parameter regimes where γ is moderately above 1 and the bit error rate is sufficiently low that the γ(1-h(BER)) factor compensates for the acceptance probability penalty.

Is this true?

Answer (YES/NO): YES